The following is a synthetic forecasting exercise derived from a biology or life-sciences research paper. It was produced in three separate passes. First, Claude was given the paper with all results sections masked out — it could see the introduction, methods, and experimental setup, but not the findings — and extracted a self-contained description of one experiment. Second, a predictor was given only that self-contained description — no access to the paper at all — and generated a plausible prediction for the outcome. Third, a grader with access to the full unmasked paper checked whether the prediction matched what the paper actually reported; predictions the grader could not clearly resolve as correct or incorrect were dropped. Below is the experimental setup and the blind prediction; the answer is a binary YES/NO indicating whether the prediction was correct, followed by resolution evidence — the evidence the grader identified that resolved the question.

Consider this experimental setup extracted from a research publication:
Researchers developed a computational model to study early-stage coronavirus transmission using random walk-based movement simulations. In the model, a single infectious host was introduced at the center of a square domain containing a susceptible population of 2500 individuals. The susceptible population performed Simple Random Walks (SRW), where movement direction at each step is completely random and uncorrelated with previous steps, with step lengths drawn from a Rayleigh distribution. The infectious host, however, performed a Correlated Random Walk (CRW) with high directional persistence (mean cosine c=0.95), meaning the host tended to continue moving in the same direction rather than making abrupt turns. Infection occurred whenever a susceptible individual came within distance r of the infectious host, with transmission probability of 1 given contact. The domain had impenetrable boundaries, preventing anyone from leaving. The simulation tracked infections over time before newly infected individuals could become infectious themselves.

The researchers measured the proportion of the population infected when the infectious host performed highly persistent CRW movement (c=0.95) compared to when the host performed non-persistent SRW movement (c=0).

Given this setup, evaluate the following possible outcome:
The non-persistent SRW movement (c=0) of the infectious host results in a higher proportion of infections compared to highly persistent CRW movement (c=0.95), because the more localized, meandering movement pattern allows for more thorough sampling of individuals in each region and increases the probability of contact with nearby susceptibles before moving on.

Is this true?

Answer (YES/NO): NO